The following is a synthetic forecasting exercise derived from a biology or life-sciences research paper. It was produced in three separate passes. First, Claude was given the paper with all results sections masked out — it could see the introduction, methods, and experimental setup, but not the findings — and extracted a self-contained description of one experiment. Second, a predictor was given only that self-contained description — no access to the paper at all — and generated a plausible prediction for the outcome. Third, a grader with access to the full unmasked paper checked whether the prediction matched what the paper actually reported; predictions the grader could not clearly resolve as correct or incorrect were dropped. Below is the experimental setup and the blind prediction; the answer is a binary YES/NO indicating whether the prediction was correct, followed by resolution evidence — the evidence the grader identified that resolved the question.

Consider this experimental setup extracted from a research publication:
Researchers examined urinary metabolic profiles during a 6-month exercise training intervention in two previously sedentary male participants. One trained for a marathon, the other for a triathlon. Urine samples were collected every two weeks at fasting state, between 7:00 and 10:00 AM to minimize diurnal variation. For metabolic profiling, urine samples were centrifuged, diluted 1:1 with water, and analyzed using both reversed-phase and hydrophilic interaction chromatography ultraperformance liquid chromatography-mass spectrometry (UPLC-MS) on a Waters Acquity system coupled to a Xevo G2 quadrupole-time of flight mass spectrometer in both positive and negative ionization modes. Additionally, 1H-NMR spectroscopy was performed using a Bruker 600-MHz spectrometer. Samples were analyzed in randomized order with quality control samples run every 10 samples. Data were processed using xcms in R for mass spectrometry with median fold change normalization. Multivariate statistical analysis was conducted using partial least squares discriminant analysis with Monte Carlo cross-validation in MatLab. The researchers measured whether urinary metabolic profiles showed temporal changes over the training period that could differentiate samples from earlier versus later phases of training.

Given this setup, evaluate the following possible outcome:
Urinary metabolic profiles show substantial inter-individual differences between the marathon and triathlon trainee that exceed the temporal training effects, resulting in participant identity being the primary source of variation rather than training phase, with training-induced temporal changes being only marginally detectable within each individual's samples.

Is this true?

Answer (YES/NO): NO